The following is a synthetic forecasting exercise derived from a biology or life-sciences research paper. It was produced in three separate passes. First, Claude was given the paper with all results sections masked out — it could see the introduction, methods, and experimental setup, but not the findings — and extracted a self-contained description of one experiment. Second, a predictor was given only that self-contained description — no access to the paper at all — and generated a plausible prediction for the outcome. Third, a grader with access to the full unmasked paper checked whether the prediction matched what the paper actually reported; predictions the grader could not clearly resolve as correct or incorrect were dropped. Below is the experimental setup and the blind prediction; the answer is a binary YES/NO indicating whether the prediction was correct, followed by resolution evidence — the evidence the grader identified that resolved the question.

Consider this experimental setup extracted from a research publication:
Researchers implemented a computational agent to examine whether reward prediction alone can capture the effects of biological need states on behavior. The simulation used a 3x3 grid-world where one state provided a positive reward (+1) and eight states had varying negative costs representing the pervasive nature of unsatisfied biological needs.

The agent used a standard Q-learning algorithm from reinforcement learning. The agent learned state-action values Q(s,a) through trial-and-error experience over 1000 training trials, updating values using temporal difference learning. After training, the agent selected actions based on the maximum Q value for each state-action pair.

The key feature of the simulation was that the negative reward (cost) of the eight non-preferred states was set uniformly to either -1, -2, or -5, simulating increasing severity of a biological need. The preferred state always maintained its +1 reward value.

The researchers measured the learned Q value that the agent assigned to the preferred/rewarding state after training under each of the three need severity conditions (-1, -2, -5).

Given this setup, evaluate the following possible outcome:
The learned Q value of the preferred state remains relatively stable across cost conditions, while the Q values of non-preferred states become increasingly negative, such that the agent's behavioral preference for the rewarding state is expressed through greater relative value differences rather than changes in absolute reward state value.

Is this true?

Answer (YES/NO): YES